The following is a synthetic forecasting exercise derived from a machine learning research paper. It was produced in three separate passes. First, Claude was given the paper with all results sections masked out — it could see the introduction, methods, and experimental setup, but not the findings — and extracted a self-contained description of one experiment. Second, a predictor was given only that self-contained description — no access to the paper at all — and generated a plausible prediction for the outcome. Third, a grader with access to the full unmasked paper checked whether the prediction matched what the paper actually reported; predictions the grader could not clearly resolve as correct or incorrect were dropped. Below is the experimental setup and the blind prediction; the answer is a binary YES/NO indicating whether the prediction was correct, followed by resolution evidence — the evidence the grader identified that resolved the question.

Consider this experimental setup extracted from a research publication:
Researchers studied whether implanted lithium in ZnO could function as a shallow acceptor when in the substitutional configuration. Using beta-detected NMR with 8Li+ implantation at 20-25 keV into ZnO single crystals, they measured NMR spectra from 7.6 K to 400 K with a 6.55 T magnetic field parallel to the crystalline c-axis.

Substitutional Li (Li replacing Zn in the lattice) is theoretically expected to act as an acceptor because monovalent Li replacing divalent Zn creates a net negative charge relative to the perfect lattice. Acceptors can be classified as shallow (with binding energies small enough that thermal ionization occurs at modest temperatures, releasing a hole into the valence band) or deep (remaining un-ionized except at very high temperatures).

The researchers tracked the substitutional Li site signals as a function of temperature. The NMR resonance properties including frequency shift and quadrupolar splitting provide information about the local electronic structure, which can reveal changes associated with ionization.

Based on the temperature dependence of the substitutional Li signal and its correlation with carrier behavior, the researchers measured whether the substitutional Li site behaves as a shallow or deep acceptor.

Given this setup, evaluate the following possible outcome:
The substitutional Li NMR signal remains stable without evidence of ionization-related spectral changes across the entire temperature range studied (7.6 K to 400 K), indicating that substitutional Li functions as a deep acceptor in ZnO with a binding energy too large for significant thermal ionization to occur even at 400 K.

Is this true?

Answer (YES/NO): NO